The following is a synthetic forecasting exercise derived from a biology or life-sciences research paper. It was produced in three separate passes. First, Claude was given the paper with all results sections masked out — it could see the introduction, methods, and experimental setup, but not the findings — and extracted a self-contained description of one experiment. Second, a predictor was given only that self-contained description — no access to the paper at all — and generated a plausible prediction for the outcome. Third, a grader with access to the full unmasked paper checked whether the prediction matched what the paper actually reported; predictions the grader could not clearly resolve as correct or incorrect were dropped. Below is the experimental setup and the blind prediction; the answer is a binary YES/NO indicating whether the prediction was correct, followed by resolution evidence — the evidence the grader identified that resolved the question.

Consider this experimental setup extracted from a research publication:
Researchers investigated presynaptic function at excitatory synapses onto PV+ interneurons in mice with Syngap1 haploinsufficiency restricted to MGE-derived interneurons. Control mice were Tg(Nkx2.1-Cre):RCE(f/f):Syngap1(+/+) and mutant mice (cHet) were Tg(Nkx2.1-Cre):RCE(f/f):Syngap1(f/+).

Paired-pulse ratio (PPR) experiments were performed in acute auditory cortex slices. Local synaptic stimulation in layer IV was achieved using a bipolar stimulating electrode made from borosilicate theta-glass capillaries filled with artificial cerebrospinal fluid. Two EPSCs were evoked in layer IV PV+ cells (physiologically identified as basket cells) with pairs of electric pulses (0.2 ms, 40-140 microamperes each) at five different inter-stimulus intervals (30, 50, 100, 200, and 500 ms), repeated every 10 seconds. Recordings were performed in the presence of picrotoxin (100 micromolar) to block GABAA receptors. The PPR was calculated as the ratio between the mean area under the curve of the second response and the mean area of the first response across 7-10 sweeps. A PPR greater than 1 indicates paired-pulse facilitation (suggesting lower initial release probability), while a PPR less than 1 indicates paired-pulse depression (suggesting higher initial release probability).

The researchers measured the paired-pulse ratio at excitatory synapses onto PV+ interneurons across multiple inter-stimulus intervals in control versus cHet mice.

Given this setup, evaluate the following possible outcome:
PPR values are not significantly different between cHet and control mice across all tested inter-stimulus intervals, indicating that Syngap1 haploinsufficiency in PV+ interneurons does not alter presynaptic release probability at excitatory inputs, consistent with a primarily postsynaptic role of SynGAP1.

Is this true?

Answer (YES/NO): NO